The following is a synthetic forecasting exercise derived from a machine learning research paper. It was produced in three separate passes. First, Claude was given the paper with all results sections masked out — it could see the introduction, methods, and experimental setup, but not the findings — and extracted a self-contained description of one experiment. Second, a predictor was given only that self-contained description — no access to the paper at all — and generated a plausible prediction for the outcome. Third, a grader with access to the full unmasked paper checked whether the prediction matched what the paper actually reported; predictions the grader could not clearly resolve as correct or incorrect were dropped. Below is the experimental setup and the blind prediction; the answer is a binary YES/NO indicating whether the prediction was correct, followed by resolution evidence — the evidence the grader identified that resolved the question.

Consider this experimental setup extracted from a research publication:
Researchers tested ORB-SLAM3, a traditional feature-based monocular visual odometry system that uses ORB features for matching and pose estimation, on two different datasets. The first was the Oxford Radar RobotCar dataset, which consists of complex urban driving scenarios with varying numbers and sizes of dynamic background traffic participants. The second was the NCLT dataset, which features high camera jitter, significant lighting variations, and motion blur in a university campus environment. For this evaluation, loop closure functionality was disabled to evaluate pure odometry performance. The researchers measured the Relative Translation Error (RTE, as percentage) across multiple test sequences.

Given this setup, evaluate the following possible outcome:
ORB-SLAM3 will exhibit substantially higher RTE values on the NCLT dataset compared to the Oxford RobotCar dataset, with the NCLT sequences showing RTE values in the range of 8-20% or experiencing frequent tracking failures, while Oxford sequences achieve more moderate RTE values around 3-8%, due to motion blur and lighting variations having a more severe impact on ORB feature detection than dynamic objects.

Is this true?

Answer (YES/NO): NO